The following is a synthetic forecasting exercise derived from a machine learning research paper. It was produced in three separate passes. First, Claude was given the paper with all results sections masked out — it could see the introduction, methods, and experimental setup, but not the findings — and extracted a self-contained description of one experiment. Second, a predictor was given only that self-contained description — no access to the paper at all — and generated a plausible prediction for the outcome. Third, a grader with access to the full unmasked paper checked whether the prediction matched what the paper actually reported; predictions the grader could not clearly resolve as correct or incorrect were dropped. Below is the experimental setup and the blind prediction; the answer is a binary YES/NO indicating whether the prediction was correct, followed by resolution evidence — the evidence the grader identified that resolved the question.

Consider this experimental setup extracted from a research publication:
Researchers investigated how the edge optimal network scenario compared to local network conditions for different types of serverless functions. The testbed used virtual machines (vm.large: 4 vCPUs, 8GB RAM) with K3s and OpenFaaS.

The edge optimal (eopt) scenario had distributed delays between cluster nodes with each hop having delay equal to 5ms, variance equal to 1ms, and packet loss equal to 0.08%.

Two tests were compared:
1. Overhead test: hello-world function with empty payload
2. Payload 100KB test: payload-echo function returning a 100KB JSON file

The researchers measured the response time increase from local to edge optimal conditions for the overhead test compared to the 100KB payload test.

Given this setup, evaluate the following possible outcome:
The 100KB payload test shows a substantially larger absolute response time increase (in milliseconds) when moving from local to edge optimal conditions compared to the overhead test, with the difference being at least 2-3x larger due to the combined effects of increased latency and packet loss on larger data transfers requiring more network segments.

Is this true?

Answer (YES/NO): YES